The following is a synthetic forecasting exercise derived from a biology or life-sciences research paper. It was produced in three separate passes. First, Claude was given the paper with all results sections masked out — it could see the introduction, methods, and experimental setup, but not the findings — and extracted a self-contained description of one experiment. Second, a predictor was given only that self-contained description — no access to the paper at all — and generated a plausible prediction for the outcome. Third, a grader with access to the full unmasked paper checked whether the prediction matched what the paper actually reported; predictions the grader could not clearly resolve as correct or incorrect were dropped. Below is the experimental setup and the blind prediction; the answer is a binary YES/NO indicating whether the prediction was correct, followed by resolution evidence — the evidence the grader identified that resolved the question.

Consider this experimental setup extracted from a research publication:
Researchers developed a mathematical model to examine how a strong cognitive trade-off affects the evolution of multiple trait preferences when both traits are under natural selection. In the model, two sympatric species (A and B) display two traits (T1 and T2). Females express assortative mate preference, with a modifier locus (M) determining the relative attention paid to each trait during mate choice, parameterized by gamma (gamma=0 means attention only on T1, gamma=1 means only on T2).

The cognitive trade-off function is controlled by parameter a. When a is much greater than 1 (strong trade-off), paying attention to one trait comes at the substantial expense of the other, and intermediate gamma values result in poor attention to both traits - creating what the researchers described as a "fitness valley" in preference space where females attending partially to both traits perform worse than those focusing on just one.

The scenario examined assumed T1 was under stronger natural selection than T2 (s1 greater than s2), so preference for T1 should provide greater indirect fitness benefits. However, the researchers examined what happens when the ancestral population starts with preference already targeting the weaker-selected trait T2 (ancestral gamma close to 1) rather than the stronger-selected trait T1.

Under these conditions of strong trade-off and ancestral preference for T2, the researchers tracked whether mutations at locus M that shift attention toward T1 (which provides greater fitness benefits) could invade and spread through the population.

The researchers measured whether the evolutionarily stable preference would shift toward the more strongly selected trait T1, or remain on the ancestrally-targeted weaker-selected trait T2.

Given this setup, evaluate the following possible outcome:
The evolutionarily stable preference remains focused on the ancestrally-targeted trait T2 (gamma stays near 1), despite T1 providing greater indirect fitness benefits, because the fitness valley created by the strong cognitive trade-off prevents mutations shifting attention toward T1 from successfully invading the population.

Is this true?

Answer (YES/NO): YES